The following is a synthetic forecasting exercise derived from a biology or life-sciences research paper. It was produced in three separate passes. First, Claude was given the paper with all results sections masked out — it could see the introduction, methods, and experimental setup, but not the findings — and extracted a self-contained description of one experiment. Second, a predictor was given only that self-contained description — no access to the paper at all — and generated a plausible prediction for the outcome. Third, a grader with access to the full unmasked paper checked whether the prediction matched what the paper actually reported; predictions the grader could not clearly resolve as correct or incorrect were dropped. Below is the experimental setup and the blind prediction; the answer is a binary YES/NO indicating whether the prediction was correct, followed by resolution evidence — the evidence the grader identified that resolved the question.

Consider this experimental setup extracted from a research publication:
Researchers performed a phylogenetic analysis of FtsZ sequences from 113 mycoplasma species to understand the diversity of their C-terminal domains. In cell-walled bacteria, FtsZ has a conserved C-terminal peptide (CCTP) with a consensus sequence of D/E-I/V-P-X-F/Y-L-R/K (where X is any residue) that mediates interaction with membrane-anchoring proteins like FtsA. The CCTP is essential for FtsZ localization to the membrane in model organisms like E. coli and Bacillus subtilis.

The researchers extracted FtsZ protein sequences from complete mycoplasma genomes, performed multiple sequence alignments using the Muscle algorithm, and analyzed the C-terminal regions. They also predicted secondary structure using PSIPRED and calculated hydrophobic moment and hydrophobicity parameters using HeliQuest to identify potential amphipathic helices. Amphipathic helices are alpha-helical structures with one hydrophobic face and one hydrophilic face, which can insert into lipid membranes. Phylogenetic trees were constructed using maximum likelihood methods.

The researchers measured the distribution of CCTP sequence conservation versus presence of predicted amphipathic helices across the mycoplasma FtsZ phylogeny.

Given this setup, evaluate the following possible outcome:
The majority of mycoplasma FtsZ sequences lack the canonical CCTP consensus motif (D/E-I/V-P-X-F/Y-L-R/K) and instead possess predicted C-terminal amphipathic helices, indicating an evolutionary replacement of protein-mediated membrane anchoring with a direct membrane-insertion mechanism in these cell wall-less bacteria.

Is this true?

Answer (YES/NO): NO